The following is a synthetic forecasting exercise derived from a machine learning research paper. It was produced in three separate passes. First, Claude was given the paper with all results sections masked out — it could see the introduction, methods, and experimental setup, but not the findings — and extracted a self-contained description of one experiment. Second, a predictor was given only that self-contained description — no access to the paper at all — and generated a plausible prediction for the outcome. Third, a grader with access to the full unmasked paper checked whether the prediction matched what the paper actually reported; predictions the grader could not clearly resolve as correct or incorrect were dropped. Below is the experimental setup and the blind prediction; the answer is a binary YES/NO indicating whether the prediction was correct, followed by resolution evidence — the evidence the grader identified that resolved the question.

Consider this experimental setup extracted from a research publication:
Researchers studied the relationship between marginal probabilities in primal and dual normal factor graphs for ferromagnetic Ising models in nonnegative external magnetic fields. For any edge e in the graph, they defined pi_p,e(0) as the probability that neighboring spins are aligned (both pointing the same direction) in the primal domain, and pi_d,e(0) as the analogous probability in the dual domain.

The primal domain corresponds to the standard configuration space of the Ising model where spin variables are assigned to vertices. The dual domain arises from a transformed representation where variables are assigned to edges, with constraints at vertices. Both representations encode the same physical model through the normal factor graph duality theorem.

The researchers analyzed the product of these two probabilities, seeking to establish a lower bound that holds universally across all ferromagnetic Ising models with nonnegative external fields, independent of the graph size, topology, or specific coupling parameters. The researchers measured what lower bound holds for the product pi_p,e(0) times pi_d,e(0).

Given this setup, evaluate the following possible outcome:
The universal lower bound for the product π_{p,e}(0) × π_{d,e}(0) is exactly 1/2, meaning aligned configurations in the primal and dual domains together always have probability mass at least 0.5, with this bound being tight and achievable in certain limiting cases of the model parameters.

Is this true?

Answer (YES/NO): YES